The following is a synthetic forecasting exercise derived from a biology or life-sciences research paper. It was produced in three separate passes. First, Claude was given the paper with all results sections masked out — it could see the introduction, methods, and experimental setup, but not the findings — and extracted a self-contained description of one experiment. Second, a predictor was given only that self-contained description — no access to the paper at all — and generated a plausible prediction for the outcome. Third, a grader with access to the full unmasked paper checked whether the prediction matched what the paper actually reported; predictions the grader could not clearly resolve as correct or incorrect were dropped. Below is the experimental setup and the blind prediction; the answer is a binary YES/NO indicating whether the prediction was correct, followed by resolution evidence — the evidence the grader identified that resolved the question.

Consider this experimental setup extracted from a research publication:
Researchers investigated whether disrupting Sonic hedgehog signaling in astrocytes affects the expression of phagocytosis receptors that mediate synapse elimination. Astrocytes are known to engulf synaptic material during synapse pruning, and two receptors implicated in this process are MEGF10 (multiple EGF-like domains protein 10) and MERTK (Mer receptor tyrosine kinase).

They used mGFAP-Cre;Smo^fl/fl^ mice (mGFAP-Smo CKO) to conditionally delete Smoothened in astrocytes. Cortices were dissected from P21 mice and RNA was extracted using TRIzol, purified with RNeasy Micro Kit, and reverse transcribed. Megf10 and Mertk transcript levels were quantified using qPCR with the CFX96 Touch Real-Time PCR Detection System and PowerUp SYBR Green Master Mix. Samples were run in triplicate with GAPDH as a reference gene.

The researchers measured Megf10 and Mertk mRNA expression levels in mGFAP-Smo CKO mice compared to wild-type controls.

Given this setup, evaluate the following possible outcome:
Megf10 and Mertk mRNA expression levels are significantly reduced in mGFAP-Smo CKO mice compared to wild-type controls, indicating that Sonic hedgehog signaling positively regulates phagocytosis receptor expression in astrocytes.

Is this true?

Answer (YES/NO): NO